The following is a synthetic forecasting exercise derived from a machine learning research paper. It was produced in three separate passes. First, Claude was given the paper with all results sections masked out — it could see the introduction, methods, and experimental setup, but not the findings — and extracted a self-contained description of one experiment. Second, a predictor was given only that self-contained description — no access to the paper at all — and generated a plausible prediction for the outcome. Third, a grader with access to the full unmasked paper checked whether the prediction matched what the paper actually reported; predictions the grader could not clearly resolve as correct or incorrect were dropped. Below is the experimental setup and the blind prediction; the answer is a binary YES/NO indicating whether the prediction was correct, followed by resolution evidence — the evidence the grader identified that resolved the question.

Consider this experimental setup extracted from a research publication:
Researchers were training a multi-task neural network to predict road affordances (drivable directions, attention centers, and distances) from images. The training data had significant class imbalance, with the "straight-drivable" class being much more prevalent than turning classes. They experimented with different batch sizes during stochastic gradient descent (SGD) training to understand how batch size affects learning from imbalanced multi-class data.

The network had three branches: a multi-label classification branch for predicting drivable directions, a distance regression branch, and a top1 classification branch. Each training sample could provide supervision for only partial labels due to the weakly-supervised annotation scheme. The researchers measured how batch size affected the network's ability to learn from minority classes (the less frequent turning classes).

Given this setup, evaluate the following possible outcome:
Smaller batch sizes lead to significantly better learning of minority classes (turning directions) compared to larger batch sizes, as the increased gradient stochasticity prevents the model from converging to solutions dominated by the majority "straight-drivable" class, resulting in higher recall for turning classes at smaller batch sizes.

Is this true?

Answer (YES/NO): YES